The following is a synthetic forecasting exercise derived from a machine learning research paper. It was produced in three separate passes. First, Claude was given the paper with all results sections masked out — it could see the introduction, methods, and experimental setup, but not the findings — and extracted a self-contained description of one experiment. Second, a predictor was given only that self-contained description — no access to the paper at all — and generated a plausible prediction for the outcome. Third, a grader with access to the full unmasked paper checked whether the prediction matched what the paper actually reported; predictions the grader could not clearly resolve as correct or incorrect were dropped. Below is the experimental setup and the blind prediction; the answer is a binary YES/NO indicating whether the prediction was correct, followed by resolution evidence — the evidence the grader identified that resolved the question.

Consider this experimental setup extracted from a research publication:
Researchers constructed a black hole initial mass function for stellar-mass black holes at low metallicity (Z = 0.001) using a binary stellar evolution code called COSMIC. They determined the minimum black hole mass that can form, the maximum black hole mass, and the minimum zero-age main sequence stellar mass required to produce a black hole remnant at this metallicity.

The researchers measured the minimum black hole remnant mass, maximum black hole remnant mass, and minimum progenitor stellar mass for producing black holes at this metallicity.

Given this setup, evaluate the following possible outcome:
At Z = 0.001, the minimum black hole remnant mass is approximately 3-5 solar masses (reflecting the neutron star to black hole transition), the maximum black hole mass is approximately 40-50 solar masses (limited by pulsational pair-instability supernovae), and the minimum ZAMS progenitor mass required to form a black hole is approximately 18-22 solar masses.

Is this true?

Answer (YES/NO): NO